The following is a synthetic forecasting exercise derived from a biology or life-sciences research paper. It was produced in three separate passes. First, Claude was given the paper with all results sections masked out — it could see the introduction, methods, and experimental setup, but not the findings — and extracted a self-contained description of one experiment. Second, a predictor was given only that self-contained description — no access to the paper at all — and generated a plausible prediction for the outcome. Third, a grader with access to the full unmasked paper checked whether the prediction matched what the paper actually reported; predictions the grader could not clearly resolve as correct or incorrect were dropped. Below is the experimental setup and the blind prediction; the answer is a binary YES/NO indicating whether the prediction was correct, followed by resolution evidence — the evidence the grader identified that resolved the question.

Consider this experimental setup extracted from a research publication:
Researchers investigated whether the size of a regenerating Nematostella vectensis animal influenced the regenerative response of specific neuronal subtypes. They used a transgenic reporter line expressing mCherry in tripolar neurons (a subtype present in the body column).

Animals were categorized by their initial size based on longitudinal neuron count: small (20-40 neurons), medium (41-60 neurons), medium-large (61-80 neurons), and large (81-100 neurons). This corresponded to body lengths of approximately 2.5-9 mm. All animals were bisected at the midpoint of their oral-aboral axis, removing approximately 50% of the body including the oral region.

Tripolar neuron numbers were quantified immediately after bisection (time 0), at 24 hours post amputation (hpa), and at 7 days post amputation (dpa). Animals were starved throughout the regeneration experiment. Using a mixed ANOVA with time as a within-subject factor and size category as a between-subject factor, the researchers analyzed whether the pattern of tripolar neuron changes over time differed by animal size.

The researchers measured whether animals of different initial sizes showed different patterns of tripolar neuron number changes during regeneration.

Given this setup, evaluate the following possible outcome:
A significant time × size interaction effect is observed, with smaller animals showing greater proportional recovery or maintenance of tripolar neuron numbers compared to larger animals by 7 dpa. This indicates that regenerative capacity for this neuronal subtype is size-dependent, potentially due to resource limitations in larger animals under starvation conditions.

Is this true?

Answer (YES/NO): NO